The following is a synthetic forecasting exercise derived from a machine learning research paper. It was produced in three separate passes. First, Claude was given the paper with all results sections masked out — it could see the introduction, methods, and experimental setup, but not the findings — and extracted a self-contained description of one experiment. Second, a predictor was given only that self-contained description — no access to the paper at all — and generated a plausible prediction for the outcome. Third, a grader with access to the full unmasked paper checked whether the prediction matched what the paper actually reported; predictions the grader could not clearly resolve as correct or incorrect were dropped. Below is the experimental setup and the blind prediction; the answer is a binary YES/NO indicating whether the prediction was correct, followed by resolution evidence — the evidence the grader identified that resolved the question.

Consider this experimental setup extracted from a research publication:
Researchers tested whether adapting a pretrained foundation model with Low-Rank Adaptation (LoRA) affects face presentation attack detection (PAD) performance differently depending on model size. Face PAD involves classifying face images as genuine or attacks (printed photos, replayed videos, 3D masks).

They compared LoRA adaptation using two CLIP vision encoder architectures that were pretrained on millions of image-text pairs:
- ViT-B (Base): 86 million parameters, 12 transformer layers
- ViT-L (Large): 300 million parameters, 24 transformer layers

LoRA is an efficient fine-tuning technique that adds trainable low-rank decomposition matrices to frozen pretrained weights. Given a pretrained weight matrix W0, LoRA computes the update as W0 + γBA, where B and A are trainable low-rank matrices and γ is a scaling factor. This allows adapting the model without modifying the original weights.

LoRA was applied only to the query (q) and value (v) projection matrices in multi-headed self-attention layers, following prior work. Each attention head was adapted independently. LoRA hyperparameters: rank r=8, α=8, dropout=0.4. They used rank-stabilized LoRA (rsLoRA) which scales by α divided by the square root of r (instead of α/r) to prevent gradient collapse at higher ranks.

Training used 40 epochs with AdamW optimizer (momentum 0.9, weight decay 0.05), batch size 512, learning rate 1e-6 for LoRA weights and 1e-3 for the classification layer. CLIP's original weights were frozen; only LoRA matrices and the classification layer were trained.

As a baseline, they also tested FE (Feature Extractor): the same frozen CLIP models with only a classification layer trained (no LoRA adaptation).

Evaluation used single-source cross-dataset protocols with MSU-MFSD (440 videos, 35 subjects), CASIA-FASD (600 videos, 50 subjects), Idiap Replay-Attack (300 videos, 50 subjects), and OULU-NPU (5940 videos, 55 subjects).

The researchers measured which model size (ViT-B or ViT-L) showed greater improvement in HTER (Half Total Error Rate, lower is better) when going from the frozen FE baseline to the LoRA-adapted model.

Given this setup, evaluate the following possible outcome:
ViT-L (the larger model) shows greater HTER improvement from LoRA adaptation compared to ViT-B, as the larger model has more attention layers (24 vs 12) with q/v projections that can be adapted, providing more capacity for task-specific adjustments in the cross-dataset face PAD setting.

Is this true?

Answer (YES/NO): NO